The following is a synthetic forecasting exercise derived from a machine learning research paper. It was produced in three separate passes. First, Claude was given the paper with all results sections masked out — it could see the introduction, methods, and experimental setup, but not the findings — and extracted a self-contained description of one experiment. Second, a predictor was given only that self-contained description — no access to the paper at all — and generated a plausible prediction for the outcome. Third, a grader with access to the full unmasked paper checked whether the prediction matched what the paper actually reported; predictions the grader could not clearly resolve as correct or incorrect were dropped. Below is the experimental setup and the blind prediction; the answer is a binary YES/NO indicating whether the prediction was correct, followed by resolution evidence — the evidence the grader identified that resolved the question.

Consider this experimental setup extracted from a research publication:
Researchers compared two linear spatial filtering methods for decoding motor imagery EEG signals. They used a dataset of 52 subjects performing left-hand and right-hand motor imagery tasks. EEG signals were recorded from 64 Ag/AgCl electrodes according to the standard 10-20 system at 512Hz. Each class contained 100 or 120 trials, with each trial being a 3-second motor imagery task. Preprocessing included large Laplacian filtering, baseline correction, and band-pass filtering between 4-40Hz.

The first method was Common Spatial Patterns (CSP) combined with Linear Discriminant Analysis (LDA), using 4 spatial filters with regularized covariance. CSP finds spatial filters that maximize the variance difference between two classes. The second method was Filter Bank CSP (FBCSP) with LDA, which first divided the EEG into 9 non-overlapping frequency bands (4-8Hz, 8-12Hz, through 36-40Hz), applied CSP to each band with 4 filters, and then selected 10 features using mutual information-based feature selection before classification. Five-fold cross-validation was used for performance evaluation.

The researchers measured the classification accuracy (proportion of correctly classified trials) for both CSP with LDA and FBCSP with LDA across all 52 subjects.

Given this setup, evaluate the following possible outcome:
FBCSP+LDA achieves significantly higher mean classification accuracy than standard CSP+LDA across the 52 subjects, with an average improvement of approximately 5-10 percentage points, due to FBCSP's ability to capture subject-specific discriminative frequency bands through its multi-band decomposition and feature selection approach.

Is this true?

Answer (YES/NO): NO